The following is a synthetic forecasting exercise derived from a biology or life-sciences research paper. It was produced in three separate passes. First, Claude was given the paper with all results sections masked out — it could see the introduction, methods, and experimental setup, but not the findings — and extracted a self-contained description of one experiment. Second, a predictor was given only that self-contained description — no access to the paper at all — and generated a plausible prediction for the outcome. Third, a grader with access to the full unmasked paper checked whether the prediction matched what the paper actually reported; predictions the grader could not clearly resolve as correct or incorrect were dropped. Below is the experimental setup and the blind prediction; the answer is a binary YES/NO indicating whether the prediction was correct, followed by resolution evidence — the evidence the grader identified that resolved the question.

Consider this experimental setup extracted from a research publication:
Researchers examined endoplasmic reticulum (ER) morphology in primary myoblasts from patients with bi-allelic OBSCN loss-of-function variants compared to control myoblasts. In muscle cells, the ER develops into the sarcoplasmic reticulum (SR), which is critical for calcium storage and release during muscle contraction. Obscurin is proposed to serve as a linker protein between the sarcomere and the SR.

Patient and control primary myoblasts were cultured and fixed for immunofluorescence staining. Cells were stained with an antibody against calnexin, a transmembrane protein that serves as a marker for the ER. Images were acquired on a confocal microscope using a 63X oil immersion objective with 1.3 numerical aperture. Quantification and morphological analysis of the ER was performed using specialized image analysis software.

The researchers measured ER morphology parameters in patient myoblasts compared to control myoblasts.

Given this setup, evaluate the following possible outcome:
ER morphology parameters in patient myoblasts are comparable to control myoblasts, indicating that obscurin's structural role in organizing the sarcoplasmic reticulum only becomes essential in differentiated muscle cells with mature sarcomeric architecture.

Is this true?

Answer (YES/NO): YES